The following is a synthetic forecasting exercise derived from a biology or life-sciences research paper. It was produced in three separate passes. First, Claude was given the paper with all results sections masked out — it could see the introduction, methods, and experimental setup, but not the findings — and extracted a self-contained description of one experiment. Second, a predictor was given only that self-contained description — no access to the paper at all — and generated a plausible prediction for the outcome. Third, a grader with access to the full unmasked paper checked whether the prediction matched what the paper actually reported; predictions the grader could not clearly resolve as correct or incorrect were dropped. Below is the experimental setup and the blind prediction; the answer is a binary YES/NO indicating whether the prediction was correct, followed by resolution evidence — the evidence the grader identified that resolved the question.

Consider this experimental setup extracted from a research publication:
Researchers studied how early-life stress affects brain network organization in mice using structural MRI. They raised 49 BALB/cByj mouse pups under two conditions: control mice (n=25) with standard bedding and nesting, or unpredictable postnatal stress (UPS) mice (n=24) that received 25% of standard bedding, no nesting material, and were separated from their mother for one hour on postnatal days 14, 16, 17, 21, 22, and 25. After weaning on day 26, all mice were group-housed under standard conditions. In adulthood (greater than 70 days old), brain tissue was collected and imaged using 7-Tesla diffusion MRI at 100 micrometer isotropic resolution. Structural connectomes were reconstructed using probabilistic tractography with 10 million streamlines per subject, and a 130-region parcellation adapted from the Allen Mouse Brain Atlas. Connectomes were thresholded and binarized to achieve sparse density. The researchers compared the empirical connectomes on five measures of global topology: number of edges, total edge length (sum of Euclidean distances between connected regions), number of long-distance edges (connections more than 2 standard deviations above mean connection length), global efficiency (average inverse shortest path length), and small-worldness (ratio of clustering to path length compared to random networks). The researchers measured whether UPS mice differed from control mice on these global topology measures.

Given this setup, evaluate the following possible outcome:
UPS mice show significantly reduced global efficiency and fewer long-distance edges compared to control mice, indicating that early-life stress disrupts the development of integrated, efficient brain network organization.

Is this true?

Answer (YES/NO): NO